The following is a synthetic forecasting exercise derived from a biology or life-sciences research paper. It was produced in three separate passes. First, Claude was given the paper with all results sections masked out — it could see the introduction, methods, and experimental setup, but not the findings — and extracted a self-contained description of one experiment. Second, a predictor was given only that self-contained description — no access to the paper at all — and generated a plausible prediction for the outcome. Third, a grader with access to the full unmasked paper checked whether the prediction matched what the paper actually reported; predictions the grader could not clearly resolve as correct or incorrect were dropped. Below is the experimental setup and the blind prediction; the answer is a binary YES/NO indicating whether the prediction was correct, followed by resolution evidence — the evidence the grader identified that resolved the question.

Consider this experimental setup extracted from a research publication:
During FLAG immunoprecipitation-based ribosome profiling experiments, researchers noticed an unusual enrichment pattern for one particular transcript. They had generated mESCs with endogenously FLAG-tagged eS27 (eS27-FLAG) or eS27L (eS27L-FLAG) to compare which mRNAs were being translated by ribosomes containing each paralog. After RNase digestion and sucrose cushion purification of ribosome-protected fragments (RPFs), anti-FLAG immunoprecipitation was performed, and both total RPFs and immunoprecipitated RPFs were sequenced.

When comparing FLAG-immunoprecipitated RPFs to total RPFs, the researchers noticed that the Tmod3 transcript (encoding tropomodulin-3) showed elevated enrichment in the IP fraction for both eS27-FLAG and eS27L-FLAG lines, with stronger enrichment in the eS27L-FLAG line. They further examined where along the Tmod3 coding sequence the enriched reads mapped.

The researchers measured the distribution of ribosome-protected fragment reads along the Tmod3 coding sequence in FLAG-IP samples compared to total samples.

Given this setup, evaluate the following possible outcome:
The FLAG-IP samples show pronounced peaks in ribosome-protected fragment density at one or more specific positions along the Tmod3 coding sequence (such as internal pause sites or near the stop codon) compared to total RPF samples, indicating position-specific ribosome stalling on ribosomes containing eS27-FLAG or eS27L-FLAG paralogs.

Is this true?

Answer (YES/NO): NO